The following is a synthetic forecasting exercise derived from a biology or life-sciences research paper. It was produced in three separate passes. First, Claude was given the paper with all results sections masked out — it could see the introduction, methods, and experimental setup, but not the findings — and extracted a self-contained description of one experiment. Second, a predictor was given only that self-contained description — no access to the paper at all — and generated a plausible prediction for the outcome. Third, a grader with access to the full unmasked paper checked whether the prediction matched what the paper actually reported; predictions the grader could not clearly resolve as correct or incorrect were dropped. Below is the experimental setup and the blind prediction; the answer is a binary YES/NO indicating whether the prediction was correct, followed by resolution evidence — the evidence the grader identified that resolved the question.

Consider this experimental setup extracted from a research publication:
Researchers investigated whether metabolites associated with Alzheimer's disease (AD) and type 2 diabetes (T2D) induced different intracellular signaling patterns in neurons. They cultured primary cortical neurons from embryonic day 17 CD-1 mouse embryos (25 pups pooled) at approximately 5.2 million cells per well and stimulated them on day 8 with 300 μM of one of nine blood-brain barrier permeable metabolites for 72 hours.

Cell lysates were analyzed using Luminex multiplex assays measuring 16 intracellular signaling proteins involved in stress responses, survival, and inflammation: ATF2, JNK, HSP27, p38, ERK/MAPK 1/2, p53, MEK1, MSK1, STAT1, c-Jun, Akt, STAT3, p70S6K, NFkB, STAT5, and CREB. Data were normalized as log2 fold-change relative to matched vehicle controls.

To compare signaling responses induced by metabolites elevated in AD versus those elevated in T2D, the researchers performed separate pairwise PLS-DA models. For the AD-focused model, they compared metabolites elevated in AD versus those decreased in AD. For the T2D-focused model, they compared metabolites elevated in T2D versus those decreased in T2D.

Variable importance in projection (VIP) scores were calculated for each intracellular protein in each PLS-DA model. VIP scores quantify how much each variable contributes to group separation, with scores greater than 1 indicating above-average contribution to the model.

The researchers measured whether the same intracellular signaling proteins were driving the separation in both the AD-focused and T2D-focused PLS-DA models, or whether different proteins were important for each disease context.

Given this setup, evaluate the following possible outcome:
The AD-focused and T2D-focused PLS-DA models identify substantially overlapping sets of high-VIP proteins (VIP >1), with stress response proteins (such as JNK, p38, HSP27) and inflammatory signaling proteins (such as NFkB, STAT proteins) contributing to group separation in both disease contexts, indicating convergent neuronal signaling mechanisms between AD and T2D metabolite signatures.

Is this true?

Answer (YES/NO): NO